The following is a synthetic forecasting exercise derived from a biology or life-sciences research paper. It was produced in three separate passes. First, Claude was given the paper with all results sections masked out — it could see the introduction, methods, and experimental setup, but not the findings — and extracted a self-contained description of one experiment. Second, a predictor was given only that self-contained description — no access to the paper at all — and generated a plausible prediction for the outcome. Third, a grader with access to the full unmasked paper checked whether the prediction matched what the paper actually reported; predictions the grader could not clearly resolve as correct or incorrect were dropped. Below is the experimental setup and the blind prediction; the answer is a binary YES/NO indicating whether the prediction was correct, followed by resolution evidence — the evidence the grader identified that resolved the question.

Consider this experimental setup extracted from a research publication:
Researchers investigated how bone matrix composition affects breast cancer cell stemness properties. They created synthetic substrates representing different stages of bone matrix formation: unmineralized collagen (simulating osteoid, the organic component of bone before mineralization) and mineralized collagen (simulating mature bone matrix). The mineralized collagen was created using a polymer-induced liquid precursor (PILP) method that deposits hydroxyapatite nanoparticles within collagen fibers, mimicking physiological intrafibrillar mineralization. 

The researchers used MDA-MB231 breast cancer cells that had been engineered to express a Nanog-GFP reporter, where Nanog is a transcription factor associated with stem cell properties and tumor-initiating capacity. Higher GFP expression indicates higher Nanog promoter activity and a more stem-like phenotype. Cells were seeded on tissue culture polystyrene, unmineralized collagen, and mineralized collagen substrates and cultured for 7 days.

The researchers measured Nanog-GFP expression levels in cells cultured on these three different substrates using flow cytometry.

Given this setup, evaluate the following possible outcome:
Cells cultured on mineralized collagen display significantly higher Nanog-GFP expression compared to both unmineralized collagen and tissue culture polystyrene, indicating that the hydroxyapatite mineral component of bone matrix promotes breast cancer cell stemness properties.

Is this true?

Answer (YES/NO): YES